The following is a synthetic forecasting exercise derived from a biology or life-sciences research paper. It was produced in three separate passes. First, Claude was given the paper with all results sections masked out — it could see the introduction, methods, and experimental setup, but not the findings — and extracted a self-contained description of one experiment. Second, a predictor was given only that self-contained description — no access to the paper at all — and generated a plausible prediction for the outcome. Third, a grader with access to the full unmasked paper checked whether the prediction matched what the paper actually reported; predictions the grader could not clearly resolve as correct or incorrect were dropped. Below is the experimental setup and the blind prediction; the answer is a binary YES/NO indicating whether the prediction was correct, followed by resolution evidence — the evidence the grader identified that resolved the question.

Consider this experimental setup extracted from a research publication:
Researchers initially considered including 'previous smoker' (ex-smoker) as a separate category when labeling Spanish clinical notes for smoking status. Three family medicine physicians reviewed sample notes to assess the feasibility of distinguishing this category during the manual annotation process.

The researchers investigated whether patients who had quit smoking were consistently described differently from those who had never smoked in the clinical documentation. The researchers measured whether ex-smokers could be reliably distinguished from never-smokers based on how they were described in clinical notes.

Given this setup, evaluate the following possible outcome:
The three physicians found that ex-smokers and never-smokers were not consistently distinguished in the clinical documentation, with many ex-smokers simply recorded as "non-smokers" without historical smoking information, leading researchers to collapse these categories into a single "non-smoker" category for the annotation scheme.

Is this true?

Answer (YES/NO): YES